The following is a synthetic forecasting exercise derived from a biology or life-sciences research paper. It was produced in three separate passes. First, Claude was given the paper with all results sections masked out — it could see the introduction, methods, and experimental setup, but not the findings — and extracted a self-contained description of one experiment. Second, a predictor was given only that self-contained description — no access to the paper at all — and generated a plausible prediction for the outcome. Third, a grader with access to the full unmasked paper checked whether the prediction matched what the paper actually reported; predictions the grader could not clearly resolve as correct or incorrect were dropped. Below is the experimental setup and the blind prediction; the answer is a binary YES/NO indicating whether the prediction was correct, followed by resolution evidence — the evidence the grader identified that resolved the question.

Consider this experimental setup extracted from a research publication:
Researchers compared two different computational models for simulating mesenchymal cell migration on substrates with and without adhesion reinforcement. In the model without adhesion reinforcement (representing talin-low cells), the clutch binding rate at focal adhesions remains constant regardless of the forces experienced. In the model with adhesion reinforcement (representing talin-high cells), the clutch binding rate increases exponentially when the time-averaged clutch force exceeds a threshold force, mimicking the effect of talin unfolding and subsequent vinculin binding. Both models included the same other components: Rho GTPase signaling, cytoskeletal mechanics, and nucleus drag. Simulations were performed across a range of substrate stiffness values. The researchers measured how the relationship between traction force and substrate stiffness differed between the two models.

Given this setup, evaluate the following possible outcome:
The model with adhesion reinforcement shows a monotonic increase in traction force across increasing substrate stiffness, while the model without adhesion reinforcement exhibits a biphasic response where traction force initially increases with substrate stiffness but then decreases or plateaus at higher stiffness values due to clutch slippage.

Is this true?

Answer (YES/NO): YES